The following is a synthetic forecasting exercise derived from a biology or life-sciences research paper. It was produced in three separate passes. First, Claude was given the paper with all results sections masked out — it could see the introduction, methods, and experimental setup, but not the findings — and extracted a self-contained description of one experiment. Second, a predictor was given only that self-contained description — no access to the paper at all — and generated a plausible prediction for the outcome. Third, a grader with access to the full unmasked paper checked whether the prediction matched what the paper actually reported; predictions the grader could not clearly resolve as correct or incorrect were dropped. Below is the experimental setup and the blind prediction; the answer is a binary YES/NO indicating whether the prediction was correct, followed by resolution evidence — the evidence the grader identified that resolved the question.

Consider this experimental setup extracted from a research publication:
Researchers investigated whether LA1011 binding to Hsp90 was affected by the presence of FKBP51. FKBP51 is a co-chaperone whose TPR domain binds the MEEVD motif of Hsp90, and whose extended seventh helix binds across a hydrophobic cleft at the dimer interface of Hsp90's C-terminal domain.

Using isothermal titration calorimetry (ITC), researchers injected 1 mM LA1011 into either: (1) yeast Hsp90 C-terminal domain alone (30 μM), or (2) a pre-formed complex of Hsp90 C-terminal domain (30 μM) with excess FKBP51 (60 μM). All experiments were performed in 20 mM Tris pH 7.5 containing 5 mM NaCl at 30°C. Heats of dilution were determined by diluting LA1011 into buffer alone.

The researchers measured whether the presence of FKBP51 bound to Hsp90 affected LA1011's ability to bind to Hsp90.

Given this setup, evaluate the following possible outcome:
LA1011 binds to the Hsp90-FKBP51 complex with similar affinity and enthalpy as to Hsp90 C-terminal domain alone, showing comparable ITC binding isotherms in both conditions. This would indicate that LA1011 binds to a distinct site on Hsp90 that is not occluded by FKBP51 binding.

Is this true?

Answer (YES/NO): NO